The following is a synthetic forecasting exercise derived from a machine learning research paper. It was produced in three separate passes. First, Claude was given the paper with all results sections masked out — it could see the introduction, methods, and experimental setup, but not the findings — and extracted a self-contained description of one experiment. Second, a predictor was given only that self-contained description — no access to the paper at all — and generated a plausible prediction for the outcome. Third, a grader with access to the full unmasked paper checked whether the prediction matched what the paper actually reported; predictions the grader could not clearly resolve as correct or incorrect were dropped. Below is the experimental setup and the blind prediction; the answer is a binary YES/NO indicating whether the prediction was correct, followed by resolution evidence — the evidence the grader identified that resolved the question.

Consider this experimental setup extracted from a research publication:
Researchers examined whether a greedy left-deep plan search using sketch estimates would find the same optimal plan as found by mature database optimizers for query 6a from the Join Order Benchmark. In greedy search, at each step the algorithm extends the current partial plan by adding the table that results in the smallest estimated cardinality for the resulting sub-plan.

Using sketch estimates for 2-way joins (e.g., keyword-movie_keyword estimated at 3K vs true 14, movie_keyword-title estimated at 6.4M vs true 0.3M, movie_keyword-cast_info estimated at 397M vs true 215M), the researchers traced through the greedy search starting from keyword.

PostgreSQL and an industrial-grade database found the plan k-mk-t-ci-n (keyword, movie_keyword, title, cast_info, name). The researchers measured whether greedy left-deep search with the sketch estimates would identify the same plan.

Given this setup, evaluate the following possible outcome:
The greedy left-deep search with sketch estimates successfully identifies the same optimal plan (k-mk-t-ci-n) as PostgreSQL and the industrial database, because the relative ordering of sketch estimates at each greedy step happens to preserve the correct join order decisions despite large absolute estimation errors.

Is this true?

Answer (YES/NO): YES